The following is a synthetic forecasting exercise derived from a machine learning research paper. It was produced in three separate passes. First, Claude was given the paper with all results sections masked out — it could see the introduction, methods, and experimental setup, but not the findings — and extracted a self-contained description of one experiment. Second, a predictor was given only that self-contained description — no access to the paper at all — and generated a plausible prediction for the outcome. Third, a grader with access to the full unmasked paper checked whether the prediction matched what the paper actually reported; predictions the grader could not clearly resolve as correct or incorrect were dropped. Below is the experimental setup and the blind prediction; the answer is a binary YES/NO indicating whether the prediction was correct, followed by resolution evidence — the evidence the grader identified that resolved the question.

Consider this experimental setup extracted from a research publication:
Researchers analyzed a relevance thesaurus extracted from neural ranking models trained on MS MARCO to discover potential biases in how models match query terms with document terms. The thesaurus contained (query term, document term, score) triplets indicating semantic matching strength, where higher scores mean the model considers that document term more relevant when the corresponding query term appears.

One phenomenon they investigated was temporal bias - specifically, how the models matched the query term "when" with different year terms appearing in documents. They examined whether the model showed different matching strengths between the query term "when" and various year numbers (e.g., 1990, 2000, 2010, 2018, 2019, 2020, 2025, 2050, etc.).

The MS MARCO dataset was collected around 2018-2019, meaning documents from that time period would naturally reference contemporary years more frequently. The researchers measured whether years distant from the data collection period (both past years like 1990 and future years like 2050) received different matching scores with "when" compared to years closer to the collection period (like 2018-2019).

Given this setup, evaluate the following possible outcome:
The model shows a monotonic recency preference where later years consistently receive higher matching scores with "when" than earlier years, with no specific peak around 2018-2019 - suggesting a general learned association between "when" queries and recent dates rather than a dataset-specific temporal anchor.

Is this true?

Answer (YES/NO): NO